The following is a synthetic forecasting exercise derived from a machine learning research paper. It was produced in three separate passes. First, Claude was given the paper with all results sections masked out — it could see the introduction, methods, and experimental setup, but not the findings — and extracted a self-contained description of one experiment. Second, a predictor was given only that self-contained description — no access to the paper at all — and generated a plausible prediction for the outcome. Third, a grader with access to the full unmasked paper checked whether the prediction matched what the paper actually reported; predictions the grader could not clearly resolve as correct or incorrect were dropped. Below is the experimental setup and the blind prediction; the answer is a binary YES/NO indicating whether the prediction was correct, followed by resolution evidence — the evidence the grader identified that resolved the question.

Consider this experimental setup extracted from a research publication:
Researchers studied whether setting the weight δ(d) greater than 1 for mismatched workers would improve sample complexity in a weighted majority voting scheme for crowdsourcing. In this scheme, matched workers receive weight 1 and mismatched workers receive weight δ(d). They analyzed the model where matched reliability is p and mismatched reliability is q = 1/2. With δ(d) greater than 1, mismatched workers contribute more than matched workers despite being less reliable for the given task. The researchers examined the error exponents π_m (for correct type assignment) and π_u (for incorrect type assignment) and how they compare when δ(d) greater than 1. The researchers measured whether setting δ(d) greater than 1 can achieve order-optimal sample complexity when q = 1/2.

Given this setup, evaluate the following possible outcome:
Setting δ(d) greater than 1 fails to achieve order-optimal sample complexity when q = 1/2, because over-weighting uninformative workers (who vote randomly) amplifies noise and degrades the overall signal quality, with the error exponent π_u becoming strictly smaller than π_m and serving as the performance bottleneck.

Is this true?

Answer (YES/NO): NO